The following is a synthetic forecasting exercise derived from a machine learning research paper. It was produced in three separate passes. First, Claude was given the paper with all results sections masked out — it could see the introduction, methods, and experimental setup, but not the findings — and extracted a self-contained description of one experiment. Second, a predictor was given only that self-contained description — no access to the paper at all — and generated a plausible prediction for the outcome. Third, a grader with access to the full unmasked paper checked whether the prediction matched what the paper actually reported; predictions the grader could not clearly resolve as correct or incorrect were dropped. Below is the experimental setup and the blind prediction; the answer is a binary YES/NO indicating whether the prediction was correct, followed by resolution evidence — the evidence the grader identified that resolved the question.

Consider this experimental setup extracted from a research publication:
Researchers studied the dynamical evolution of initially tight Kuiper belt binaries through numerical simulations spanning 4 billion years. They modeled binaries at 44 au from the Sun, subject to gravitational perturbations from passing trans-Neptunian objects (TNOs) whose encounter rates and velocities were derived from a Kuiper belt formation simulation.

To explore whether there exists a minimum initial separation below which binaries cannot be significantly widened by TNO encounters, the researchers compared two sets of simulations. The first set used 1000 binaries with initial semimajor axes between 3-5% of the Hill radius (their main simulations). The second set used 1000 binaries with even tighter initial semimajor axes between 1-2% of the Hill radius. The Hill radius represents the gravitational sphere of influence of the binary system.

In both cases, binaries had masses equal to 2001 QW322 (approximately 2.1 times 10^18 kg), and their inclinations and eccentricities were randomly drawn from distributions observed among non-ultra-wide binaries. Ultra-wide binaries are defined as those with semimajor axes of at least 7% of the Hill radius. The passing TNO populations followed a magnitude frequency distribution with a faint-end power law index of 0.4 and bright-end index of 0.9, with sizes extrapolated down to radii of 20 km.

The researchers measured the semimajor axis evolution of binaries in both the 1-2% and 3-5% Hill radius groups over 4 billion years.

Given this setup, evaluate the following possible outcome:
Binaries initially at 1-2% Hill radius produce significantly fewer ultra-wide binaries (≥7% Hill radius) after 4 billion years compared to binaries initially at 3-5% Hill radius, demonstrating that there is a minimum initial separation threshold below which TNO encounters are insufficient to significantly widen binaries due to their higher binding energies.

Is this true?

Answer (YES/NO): YES